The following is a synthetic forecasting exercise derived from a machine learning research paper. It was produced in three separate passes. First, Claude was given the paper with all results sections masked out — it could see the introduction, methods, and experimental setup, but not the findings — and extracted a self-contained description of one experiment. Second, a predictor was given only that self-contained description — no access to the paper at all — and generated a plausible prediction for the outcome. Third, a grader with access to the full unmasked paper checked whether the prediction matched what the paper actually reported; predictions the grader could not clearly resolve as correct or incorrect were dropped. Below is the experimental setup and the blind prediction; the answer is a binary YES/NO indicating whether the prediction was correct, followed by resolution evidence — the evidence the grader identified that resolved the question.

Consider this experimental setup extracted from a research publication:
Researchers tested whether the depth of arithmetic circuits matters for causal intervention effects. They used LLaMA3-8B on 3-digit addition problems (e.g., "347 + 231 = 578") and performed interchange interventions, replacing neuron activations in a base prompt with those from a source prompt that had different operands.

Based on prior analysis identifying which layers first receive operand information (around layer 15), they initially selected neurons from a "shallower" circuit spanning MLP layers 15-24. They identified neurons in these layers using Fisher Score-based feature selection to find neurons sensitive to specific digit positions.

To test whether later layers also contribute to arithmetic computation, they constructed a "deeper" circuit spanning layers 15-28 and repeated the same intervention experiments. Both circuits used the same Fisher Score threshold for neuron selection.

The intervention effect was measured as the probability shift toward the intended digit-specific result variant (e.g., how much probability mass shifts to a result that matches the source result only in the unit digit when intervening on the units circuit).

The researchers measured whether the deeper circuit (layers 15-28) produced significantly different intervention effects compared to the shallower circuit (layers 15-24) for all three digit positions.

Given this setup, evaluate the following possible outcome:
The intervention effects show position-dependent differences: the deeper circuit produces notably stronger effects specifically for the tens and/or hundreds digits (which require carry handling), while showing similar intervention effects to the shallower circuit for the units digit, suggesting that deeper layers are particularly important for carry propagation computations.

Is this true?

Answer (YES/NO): NO